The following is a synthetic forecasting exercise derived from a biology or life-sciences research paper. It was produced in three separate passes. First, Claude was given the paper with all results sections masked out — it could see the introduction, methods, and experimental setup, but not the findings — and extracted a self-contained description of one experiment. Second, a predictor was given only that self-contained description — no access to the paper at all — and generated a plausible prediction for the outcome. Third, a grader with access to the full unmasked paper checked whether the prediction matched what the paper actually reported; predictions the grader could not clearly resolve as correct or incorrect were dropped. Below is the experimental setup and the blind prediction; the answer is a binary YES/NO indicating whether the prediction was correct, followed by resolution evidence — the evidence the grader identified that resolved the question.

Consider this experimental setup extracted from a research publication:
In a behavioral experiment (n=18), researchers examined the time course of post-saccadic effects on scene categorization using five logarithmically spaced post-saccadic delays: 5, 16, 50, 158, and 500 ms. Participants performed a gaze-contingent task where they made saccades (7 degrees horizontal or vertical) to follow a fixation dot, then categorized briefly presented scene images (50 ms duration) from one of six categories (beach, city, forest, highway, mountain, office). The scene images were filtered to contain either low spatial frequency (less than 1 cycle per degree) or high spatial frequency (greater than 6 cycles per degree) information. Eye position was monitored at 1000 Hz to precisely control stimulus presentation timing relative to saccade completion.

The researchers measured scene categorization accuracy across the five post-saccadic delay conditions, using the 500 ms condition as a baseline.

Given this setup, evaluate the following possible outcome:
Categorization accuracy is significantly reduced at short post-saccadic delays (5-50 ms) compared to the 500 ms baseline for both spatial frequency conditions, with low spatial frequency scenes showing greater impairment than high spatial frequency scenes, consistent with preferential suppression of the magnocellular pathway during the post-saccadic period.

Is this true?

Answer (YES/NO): NO